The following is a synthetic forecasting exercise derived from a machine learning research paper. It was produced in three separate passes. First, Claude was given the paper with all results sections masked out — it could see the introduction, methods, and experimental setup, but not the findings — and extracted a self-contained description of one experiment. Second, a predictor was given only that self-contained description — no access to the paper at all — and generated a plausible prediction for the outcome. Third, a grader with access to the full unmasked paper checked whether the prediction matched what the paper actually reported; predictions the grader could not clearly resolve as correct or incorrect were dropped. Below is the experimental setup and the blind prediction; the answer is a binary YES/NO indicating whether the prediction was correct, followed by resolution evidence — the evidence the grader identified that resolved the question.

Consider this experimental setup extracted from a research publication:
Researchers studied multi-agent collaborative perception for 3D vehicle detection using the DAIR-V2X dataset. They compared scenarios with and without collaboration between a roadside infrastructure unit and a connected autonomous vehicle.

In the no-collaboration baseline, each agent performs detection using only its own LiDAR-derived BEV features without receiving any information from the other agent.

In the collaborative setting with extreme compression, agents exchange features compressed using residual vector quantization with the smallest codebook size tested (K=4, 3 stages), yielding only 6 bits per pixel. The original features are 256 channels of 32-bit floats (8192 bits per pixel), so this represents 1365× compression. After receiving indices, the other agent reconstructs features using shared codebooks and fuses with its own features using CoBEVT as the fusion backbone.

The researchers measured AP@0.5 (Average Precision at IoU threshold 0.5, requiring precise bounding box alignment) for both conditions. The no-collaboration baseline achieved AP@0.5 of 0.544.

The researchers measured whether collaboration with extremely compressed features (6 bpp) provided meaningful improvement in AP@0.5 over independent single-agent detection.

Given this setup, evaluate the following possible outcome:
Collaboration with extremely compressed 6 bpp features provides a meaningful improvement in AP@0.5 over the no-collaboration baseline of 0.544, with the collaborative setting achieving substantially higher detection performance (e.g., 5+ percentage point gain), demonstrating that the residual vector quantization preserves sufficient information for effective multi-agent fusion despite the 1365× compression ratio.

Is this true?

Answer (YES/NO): NO